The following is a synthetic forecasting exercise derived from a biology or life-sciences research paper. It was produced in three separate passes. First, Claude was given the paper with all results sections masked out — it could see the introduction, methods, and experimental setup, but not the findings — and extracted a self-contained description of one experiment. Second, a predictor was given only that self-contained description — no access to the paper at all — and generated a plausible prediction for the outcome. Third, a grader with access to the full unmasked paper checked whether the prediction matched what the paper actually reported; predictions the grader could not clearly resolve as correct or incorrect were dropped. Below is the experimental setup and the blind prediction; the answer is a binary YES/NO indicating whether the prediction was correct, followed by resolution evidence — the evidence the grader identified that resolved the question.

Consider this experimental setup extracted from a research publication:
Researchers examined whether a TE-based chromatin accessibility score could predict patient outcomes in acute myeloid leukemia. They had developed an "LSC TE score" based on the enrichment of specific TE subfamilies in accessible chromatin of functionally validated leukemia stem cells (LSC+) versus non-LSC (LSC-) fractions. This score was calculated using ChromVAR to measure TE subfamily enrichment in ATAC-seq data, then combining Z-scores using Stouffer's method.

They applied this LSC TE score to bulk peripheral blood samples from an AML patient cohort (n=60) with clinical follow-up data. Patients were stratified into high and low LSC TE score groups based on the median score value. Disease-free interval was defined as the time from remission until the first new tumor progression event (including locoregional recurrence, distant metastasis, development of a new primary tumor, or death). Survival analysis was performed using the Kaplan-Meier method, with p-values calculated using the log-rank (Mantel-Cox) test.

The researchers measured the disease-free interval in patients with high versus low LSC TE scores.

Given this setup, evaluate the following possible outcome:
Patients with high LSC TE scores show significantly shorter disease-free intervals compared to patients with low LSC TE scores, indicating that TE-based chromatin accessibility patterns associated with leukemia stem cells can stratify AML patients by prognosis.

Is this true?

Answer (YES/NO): YES